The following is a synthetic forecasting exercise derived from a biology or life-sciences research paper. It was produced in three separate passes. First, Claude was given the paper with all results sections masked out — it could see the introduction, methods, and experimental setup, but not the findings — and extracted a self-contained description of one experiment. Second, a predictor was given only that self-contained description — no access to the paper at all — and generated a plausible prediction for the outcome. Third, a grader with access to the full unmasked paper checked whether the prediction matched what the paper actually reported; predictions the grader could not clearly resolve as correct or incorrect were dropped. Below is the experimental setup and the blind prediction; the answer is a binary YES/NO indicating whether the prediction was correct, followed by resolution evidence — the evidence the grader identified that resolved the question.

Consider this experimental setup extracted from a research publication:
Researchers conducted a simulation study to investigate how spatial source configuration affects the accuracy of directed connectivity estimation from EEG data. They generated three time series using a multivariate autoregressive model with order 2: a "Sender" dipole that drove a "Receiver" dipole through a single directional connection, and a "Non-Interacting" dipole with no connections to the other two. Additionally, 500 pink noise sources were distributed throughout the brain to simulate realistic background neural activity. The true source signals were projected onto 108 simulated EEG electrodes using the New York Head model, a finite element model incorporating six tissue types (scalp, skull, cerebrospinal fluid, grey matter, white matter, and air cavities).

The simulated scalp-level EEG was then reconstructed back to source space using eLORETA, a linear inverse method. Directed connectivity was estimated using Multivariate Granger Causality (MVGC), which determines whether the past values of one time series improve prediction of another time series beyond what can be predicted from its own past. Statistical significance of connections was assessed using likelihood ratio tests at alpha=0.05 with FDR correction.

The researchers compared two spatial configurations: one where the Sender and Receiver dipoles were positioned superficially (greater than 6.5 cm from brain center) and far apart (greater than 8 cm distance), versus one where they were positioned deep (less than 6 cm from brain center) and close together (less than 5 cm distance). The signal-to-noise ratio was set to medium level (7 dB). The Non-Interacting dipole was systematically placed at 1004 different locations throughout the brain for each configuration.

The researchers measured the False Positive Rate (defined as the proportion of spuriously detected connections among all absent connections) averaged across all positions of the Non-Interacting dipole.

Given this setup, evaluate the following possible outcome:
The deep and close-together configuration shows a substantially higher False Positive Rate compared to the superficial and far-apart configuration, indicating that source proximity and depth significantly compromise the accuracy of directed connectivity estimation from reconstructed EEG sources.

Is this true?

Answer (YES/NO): YES